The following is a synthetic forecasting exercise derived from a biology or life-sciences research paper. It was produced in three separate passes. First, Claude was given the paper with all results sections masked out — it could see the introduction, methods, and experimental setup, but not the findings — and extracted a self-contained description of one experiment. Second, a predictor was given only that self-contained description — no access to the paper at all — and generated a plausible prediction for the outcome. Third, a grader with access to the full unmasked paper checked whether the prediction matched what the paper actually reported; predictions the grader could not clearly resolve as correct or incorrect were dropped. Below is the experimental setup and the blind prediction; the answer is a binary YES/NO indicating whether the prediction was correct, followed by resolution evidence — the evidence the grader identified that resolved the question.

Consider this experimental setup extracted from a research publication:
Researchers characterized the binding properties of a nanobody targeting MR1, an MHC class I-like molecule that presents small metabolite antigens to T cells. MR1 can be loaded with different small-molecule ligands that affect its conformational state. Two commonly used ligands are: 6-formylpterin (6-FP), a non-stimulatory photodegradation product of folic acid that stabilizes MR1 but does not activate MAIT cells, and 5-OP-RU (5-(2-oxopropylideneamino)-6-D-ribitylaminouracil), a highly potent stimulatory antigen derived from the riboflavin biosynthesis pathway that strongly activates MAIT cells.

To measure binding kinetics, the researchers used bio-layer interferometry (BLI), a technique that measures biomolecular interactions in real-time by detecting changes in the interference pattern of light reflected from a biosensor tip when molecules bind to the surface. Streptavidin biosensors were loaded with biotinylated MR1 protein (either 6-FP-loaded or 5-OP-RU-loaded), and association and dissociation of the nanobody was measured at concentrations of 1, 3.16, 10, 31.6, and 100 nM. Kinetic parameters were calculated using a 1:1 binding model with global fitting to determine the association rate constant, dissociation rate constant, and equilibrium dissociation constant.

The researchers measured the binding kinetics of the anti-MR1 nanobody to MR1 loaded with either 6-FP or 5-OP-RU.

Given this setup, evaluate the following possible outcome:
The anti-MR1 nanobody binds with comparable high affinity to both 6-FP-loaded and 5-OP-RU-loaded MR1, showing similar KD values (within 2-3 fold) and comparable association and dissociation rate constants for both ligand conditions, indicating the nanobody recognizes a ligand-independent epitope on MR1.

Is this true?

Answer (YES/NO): YES